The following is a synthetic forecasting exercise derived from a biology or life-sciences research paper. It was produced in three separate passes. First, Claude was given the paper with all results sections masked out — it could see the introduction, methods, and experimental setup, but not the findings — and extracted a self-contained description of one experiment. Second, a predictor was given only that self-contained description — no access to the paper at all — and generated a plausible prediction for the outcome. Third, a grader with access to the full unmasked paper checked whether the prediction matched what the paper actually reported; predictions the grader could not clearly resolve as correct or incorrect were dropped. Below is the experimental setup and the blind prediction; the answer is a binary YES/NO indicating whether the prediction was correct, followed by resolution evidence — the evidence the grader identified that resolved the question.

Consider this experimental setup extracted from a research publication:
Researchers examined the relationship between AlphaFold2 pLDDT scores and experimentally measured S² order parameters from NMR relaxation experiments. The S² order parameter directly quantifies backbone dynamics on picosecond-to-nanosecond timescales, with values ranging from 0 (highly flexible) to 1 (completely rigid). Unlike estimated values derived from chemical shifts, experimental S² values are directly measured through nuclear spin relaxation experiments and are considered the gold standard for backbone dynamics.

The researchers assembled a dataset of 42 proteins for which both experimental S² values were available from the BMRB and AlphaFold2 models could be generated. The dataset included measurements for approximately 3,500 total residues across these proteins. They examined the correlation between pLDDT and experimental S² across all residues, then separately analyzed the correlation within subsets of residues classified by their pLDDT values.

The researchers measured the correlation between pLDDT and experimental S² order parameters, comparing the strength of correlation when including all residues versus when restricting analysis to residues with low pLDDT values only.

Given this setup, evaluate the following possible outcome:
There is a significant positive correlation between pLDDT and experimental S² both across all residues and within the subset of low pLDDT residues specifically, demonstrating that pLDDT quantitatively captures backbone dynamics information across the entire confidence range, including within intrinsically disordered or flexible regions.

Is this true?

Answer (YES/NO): NO